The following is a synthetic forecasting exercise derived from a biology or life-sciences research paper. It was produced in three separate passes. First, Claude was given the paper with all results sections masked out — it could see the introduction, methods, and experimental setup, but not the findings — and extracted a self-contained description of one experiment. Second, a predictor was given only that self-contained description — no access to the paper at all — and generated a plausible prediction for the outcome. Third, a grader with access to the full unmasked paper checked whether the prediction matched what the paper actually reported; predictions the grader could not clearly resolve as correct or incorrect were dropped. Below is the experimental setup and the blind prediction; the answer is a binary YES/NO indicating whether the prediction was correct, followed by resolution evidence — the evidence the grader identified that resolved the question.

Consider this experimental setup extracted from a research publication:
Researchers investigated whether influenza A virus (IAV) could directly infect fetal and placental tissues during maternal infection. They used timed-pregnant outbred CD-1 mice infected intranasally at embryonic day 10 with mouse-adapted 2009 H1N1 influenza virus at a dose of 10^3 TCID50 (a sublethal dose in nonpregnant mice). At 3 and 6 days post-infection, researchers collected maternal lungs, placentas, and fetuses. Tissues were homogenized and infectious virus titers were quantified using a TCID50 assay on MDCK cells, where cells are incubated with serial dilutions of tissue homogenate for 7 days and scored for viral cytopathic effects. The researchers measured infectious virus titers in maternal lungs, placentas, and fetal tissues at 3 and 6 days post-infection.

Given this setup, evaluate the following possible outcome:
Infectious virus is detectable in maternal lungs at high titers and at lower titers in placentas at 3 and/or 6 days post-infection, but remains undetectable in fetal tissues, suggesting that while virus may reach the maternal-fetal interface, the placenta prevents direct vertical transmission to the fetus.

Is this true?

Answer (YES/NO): NO